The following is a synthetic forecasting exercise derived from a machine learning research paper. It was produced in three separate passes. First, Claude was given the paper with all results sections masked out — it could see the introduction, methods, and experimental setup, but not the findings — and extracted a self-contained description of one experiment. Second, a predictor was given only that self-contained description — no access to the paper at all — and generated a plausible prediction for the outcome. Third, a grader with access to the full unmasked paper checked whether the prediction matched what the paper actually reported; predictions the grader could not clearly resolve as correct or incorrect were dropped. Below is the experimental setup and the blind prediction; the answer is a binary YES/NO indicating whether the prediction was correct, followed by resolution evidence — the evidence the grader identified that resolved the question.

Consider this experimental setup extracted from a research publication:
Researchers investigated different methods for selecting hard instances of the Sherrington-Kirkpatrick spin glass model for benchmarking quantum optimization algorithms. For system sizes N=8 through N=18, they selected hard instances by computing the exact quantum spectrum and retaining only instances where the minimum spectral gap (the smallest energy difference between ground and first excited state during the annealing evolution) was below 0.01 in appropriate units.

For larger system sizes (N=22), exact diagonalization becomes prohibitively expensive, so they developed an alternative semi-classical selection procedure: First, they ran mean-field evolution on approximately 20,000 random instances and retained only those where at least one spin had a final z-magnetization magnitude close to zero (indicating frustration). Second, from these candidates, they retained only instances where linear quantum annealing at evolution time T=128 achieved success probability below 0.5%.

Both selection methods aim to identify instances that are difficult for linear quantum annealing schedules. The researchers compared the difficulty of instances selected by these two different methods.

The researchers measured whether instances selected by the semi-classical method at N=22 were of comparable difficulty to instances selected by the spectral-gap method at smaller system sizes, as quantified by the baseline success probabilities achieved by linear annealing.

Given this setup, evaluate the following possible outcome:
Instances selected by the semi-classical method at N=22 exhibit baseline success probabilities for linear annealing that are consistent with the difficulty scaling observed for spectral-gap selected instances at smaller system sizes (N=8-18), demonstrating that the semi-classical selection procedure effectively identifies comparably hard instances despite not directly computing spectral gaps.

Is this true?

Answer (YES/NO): NO